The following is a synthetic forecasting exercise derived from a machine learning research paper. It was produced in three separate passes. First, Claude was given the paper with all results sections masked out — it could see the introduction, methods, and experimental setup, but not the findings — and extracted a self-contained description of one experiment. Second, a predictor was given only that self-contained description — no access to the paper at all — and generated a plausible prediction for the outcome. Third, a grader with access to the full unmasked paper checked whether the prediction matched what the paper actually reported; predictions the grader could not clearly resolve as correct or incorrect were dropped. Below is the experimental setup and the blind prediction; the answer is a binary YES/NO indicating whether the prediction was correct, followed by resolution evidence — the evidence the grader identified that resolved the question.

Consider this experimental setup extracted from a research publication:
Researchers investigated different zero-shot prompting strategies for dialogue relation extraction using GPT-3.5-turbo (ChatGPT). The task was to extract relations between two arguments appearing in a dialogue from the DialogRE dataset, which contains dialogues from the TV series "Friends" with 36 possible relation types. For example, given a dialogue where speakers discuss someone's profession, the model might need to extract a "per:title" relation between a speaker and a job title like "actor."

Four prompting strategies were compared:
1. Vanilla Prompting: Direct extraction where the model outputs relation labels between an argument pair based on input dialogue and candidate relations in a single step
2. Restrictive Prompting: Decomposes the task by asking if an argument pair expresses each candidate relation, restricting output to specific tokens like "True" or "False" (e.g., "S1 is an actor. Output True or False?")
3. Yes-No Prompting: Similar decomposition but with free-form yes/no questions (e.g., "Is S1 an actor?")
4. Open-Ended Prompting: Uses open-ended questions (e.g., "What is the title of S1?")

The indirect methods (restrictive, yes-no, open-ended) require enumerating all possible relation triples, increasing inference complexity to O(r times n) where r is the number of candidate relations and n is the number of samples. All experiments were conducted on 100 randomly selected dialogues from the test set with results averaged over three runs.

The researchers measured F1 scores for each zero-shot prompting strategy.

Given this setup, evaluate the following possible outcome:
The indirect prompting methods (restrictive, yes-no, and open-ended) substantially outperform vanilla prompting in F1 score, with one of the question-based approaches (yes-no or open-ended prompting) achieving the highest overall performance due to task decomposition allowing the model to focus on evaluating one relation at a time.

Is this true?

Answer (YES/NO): NO